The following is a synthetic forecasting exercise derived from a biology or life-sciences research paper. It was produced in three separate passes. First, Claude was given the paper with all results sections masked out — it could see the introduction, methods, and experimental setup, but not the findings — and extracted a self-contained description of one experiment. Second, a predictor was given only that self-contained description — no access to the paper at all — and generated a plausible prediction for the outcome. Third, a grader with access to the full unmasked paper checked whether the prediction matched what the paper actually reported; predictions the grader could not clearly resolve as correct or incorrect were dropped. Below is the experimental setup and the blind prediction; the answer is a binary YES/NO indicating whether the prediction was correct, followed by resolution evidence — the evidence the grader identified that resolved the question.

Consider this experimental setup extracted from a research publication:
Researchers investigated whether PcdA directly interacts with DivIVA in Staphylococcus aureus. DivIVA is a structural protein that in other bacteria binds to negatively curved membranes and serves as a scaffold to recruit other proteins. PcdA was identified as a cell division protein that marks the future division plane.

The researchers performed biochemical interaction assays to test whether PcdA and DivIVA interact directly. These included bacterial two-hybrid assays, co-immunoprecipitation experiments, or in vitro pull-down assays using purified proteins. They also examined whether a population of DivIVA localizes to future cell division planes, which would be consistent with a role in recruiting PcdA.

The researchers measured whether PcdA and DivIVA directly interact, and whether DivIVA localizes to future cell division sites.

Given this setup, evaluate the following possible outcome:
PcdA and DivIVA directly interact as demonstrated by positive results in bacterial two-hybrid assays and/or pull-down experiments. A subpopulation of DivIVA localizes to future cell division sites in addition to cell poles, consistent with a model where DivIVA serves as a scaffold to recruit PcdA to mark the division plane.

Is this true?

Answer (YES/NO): YES